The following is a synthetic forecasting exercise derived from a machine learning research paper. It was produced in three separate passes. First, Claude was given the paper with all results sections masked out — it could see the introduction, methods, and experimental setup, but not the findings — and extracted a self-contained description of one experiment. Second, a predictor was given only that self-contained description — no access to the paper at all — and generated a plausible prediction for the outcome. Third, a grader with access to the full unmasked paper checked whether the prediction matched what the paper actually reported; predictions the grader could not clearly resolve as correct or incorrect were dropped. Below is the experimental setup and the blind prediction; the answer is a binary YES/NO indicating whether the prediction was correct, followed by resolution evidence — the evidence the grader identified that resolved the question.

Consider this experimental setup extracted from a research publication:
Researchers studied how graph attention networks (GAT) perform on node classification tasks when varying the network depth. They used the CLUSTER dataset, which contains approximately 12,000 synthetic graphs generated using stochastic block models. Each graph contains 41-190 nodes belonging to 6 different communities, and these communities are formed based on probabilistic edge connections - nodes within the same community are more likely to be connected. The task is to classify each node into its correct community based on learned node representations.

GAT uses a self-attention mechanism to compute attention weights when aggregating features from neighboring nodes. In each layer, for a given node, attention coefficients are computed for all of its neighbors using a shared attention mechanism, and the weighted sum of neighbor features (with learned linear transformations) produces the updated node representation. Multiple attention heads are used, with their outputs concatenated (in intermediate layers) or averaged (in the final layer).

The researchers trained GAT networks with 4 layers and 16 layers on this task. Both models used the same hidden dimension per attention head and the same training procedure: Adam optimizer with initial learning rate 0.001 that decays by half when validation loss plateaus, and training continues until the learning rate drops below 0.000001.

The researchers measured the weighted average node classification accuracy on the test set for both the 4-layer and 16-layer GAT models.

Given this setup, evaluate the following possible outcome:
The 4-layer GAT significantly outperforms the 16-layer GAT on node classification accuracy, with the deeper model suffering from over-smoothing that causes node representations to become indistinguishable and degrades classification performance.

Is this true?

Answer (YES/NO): NO